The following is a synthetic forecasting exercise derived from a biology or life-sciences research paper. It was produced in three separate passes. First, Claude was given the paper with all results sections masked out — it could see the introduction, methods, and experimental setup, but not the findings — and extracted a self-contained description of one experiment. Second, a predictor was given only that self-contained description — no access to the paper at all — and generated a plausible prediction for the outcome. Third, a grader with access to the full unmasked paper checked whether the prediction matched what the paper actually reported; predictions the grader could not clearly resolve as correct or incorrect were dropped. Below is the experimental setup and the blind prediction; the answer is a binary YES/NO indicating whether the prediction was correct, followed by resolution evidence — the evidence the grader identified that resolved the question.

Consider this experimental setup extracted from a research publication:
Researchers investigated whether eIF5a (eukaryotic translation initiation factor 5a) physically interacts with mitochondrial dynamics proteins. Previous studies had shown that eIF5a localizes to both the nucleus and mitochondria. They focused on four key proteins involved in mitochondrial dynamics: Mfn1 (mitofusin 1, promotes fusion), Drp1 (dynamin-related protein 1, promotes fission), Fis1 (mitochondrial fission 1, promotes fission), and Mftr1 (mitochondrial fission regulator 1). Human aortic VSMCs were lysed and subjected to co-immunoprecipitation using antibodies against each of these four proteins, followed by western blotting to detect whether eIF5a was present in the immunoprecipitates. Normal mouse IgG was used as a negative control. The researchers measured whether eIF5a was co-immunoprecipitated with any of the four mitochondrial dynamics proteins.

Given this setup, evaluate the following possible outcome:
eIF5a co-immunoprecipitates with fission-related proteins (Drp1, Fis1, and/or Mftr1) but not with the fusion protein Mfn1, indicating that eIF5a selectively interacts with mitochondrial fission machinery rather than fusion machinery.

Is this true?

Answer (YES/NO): NO